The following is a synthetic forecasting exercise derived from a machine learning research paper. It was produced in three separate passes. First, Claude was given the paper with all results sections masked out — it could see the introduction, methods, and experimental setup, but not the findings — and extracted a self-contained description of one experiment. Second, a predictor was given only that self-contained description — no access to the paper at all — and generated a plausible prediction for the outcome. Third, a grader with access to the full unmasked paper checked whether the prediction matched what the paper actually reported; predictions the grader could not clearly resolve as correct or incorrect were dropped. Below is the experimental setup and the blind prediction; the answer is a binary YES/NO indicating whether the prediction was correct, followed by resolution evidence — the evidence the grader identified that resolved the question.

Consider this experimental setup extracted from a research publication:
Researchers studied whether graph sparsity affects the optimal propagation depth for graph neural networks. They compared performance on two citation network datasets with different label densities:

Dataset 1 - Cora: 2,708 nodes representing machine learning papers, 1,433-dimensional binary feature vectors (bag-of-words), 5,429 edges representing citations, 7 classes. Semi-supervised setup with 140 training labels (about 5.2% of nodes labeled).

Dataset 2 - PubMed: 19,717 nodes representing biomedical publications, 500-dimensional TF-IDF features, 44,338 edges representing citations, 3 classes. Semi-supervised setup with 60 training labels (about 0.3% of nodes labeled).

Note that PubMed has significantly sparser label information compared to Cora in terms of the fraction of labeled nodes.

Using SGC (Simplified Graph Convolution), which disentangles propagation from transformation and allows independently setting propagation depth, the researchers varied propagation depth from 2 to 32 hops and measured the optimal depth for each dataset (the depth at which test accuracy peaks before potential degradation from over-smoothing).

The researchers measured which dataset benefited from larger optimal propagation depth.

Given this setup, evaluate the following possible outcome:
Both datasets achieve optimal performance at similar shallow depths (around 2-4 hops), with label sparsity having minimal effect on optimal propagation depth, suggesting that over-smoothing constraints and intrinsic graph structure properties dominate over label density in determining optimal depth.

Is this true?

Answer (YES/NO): NO